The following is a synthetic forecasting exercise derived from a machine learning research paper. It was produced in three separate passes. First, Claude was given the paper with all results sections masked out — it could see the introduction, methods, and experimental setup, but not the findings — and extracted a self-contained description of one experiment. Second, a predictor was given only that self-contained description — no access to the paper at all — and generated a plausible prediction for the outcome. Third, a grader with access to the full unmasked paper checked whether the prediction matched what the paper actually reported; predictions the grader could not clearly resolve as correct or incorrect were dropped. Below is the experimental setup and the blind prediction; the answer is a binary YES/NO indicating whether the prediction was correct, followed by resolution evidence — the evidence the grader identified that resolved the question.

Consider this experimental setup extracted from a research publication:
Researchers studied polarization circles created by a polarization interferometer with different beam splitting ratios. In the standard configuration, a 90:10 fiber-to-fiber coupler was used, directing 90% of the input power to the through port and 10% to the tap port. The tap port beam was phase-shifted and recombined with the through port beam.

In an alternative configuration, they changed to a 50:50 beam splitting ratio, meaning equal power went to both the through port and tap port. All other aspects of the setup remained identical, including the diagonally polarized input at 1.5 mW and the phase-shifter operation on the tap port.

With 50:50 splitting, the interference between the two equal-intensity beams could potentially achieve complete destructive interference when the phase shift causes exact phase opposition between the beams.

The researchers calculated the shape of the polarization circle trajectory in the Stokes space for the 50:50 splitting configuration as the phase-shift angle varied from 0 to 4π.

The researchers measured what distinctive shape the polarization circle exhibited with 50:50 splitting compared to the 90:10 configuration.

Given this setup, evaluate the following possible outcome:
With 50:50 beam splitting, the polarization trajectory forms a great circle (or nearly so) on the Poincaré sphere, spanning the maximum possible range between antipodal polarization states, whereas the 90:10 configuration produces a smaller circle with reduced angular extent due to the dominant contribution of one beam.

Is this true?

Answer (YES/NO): NO